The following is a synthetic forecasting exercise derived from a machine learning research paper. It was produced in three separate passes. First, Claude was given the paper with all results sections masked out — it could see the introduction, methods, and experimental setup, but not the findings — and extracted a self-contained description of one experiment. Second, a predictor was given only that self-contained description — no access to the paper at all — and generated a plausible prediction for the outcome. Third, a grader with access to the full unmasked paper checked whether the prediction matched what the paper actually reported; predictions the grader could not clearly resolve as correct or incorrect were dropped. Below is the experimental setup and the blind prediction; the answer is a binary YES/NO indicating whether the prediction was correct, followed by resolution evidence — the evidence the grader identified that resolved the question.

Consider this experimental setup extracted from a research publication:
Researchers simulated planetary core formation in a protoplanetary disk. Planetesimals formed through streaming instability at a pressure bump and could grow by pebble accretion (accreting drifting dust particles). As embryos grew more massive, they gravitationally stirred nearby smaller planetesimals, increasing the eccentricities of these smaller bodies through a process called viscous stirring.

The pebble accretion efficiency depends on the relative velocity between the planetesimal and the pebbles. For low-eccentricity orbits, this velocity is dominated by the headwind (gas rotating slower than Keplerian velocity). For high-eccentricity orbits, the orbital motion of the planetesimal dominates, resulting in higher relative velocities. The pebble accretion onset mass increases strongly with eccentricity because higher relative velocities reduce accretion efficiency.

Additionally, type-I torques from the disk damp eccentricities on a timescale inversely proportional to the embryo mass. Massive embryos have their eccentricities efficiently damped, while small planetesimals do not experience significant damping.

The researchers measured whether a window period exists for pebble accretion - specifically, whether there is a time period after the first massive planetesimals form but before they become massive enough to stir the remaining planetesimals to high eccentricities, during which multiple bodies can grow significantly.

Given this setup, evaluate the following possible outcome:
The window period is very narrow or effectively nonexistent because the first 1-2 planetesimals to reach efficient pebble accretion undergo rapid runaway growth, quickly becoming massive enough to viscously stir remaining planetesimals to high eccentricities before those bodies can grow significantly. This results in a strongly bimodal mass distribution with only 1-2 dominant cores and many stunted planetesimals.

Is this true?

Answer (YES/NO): NO